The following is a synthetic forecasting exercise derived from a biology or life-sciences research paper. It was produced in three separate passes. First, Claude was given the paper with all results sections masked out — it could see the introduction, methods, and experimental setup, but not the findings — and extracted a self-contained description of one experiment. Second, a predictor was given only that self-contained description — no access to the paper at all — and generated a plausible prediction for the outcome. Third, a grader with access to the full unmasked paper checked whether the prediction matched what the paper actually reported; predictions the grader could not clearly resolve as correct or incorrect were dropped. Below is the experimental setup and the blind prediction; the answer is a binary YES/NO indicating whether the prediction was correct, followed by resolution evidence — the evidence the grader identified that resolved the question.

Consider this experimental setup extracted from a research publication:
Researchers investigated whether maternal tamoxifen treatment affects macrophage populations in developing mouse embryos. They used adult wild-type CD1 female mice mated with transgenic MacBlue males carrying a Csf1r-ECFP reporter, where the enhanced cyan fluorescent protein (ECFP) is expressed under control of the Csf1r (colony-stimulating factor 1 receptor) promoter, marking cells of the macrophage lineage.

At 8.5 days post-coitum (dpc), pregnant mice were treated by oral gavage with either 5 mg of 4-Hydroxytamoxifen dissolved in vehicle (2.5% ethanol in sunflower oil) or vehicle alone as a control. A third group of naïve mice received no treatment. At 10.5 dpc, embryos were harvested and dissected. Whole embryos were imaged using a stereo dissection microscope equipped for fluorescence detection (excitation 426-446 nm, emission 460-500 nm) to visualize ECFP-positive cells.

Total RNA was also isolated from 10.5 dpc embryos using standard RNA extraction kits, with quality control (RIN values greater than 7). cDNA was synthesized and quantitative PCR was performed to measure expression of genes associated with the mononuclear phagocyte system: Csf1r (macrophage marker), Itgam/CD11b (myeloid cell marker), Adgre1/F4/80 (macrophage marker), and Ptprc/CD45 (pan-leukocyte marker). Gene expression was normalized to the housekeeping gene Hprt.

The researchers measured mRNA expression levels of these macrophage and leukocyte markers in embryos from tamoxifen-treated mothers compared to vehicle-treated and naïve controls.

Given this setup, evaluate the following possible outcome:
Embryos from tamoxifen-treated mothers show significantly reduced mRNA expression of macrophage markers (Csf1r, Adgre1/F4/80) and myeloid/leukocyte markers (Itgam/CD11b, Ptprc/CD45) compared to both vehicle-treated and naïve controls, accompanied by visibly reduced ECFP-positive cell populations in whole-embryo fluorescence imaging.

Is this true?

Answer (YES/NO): NO